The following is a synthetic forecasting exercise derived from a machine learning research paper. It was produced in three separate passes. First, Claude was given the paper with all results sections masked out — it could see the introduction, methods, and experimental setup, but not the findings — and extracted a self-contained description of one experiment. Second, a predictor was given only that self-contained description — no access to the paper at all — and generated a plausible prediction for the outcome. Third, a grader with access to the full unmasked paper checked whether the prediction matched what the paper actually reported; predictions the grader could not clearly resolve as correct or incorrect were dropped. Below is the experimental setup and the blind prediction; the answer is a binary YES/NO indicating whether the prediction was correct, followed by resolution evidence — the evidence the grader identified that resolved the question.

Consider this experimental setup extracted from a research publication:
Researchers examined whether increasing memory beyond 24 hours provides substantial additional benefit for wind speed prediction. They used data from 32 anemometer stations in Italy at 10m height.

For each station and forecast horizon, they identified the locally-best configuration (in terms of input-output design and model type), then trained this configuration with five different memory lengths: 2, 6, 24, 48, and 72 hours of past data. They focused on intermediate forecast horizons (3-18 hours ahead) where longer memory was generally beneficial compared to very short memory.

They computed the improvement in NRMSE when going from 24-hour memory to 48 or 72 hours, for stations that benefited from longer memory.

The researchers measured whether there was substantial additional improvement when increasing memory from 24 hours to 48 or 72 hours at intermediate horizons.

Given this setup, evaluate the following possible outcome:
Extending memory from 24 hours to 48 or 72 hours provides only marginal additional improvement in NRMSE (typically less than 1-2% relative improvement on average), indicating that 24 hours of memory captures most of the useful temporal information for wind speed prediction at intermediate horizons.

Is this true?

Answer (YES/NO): YES